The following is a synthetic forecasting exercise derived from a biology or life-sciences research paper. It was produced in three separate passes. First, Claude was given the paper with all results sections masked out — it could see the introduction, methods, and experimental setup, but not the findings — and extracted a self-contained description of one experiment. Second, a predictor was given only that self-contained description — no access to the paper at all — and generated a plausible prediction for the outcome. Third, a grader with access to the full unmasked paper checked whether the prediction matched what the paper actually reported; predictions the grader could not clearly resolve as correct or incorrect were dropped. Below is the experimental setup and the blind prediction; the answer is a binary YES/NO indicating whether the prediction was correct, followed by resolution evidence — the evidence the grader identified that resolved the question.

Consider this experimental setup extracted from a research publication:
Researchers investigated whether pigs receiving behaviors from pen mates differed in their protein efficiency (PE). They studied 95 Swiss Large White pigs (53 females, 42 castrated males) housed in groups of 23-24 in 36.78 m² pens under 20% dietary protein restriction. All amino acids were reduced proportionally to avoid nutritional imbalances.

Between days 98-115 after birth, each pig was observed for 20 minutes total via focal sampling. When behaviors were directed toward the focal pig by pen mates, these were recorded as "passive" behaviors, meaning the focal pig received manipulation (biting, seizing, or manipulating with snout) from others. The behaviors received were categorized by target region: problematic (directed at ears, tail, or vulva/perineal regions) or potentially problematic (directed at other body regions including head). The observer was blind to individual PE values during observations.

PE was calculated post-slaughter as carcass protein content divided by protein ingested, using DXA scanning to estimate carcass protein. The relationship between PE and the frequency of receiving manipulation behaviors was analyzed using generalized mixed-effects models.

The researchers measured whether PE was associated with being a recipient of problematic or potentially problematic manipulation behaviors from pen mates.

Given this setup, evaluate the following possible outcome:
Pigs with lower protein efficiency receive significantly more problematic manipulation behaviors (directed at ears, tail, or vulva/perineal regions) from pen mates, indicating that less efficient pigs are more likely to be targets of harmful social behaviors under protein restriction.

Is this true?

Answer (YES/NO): NO